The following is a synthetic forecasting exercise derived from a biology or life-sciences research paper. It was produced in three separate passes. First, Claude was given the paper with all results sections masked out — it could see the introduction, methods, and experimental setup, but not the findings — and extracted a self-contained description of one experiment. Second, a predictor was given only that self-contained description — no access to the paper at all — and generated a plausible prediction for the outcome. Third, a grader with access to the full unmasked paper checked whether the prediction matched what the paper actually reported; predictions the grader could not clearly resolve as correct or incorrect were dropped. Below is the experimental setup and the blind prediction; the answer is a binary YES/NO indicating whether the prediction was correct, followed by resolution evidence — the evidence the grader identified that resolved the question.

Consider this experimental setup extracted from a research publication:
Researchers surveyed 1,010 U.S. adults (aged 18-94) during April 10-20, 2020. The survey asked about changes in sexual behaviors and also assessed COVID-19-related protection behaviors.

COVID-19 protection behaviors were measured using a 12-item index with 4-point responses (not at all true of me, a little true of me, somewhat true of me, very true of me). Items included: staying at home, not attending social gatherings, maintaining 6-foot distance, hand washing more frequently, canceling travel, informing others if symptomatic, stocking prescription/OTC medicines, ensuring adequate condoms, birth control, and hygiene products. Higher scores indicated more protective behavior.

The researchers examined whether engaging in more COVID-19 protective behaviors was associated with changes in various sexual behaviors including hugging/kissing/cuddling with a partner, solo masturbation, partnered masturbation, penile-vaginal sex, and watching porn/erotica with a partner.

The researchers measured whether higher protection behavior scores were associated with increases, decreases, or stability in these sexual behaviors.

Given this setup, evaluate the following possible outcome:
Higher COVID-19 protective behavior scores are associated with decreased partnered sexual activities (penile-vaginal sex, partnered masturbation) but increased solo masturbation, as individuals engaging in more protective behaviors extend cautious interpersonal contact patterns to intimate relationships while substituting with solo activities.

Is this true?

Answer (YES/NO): NO